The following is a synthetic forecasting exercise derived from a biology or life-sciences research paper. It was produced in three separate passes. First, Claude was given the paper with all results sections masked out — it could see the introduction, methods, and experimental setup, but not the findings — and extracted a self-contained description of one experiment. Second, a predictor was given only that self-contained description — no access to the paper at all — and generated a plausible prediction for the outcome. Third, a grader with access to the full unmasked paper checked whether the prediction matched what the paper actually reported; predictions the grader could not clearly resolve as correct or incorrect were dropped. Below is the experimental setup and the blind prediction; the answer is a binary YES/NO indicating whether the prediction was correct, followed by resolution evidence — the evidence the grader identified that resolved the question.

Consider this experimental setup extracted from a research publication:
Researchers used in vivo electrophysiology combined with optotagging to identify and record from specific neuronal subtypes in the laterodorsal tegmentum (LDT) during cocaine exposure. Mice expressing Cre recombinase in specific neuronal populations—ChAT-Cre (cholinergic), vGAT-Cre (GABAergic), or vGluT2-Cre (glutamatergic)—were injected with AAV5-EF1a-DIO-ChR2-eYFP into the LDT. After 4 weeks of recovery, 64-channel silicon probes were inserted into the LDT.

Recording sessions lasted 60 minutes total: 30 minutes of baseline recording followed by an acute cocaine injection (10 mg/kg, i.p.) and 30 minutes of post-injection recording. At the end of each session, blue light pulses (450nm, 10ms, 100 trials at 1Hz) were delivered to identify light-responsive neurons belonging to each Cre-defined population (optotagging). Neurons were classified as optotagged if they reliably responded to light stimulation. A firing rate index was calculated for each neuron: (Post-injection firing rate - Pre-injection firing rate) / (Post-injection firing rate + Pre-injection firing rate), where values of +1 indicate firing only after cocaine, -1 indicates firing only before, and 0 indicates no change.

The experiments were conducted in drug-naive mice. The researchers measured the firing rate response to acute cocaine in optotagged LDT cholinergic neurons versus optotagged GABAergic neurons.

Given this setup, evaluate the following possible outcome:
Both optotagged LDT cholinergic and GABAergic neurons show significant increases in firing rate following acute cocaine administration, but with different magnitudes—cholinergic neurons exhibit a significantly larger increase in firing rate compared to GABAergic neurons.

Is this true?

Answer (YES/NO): NO